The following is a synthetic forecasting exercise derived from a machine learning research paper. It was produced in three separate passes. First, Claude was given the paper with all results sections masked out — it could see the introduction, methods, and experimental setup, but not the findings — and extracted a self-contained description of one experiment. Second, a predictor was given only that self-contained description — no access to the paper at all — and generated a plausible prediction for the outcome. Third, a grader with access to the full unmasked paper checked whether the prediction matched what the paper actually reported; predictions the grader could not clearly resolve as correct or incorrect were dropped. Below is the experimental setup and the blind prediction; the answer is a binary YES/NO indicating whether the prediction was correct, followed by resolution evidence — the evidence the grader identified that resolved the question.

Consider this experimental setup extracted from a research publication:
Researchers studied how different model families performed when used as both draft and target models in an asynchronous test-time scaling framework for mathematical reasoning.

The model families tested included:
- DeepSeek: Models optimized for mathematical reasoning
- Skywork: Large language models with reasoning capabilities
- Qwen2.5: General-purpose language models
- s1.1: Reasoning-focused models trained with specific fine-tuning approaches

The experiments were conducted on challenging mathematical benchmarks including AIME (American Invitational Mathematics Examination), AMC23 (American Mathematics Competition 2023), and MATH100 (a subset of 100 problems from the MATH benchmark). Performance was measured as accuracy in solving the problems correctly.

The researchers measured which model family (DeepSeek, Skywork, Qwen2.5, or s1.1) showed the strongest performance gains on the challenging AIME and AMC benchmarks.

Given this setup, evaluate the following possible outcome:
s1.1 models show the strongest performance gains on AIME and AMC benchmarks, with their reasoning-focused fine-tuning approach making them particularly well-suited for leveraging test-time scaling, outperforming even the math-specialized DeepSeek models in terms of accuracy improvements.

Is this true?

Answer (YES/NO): NO